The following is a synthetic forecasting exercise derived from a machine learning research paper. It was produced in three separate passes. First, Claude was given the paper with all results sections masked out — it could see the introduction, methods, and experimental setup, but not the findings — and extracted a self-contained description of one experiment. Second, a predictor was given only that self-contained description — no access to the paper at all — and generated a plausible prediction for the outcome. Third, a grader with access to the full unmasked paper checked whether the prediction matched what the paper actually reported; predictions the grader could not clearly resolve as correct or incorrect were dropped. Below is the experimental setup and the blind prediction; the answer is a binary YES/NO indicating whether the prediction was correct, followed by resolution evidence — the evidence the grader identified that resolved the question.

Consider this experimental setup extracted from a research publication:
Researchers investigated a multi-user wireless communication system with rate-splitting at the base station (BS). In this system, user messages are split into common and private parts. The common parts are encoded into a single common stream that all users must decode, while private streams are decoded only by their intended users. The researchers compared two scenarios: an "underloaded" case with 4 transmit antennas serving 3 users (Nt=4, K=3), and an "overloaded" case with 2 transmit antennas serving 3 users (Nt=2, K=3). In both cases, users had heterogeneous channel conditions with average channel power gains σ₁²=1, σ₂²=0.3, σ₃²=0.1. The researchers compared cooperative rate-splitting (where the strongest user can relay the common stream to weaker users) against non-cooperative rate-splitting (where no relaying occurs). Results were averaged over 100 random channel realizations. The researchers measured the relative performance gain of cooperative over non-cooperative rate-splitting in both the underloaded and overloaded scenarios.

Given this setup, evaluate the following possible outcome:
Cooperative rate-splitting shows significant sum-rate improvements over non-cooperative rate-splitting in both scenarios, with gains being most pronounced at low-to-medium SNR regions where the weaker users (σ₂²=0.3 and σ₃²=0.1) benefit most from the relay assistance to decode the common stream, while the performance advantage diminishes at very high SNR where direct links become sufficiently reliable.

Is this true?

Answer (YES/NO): NO